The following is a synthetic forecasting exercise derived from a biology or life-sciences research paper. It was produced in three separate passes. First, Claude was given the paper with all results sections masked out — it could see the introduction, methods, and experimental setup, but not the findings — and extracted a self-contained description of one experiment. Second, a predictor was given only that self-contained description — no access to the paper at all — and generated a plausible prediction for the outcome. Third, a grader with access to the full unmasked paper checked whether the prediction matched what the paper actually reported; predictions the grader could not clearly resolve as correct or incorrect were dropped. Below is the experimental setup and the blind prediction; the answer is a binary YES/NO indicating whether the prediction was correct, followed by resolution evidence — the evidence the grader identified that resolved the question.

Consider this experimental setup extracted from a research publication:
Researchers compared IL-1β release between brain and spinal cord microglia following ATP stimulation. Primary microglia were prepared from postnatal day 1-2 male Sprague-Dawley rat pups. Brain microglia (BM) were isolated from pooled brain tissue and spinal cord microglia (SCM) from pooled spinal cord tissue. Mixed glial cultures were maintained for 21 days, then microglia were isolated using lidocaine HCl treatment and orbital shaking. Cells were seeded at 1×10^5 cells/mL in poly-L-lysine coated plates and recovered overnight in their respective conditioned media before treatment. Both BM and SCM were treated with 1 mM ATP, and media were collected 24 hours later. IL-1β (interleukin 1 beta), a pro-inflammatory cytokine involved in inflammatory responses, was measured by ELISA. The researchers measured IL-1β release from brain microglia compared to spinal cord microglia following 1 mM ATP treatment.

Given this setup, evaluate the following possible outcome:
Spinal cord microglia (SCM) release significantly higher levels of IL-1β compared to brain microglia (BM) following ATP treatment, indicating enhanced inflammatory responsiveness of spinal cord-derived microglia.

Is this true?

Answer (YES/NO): NO